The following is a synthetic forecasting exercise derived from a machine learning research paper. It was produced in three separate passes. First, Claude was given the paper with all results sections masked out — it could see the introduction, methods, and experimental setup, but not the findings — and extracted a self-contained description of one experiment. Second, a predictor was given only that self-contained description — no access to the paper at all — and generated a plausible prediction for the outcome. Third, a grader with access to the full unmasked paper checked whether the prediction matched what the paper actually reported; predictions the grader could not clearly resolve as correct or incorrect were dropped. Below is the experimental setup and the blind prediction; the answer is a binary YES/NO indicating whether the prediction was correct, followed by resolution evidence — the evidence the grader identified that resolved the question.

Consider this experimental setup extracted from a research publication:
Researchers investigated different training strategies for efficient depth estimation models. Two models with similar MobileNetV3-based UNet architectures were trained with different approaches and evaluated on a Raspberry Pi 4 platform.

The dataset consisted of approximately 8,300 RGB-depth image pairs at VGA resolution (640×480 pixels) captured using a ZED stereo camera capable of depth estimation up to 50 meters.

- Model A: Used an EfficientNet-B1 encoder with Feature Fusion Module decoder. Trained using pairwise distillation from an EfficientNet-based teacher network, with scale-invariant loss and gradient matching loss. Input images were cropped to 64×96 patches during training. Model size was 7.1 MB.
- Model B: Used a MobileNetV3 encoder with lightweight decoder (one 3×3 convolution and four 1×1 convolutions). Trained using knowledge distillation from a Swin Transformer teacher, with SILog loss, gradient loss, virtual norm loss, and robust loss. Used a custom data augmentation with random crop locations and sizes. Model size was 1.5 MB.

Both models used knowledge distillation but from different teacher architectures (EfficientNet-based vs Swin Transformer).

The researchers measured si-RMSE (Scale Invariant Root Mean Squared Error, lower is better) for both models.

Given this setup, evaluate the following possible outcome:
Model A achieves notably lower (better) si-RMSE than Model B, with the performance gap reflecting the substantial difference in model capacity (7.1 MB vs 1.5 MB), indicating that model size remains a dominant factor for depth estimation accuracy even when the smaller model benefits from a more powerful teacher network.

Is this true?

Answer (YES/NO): NO